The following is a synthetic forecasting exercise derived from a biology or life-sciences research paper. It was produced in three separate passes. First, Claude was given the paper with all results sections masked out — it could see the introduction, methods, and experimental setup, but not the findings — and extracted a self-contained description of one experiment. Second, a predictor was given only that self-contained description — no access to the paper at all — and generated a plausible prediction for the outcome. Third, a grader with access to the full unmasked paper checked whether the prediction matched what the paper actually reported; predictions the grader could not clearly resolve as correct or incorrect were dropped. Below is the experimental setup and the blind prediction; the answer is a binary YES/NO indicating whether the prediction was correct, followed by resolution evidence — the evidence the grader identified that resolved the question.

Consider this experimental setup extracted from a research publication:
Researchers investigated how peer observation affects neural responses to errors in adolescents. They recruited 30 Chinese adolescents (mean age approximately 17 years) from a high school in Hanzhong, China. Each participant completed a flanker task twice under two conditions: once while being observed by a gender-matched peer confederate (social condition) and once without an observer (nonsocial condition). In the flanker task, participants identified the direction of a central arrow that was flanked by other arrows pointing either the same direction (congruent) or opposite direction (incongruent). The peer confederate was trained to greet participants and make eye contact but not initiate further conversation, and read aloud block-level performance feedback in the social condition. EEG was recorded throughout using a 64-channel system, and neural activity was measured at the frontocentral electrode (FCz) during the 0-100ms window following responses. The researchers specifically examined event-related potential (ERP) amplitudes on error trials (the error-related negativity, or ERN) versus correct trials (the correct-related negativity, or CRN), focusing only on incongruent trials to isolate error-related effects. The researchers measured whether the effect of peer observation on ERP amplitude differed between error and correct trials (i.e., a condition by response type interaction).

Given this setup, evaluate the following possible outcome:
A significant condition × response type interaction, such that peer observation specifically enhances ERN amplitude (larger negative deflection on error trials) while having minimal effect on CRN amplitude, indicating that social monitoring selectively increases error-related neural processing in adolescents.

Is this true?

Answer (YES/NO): YES